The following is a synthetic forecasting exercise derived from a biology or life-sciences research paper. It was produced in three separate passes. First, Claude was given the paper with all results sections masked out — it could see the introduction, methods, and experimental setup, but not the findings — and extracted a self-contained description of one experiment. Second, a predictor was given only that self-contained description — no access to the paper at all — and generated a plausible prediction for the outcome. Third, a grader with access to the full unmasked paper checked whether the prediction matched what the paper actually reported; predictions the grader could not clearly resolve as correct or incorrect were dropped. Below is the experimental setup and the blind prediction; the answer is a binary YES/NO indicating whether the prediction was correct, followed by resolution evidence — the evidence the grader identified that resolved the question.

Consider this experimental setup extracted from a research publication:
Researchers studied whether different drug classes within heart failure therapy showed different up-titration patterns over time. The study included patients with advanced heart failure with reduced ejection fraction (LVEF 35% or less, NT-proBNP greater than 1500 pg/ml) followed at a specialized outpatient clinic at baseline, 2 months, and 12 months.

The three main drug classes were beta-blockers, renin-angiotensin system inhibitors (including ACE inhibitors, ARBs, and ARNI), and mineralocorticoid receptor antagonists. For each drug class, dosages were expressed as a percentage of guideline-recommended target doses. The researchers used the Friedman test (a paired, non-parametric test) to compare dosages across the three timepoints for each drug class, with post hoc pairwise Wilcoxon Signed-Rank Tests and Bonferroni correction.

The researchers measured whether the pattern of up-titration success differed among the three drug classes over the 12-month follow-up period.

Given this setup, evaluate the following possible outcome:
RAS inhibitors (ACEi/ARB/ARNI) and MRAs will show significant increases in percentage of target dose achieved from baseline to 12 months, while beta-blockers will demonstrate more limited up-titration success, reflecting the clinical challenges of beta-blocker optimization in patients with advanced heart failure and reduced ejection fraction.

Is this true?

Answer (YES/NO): NO